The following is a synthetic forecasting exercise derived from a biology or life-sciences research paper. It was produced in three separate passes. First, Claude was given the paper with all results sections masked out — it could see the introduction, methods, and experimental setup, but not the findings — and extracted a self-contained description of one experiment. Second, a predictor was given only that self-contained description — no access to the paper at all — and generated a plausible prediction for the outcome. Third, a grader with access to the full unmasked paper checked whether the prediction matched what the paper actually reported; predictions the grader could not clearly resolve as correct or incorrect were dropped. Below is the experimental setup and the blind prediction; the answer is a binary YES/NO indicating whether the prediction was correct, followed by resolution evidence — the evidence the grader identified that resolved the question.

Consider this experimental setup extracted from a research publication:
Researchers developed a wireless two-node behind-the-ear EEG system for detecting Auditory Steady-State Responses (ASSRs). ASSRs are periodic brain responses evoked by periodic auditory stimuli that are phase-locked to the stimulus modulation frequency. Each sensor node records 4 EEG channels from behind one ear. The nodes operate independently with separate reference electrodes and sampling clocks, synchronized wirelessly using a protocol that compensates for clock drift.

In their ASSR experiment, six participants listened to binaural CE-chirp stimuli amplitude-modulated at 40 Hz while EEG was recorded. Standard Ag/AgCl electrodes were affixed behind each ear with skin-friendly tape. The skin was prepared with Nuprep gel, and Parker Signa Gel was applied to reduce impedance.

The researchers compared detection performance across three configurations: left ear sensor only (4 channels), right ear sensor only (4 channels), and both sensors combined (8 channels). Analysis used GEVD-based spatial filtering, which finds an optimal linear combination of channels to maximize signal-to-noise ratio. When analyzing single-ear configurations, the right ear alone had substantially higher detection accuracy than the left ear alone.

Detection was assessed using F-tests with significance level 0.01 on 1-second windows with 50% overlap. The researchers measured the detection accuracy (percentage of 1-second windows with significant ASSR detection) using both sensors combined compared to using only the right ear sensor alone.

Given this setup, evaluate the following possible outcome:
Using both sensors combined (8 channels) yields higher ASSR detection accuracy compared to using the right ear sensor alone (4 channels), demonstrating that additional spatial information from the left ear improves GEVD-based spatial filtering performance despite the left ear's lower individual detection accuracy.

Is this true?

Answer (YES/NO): YES